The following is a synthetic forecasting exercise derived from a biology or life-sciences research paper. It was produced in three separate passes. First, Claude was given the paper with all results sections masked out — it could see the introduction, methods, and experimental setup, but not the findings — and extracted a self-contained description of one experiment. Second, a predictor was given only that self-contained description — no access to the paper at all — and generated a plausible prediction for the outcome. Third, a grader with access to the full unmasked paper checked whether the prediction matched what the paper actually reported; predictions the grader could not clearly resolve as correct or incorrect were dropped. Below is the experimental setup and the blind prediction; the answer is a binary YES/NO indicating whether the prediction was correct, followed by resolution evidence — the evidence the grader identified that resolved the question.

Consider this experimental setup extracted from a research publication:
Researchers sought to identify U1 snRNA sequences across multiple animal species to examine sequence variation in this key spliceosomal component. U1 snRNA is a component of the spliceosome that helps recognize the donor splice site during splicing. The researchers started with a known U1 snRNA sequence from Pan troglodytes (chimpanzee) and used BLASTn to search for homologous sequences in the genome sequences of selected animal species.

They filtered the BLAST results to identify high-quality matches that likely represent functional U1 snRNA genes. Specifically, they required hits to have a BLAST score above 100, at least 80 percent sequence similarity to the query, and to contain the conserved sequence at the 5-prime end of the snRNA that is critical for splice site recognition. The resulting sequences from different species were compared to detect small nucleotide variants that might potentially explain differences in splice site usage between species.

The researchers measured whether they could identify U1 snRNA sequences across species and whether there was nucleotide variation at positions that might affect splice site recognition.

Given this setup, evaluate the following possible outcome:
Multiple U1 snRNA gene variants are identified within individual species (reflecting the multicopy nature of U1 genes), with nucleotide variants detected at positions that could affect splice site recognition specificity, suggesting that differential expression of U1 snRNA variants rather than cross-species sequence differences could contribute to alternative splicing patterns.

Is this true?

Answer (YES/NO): NO